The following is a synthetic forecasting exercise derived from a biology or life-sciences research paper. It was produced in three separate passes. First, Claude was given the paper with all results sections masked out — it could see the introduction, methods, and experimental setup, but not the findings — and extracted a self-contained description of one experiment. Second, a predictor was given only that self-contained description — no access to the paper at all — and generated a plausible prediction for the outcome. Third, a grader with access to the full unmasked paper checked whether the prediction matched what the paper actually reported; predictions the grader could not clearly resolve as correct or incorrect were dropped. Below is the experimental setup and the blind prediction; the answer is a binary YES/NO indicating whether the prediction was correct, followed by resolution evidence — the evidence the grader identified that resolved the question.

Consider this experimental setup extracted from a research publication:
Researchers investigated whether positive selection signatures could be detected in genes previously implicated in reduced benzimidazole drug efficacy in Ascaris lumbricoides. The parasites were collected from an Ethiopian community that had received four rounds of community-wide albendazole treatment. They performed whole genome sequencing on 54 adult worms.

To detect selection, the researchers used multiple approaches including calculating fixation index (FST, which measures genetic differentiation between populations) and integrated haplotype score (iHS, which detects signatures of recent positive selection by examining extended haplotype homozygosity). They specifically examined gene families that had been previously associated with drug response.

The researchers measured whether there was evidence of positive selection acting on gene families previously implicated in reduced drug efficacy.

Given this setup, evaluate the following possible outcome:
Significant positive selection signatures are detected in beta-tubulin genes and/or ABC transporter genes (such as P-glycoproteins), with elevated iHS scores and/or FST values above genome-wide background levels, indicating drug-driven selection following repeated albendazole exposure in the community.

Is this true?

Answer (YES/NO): YES